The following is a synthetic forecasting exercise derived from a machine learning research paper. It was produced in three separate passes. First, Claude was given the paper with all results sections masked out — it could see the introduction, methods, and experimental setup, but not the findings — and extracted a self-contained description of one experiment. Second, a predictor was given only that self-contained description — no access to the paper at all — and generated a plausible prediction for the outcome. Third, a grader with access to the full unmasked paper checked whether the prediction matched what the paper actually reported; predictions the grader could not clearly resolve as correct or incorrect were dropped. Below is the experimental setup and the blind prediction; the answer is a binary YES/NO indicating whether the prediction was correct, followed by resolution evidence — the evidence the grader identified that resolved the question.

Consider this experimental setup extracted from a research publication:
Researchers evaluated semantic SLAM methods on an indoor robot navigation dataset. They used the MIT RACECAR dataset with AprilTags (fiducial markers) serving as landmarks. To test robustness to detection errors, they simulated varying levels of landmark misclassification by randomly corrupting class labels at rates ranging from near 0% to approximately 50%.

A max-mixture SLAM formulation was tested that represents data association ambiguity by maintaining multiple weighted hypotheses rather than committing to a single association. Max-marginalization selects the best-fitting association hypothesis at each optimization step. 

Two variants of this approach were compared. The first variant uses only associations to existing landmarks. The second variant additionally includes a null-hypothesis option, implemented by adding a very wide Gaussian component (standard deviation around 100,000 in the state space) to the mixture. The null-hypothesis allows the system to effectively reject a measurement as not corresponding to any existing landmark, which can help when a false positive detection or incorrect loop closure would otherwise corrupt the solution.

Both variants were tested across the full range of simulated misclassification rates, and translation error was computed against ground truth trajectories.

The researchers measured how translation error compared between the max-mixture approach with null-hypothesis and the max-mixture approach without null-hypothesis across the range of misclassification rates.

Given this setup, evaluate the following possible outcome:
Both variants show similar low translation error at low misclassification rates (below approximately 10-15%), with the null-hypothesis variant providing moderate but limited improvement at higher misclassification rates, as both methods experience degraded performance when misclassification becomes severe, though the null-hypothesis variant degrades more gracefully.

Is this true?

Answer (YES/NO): NO